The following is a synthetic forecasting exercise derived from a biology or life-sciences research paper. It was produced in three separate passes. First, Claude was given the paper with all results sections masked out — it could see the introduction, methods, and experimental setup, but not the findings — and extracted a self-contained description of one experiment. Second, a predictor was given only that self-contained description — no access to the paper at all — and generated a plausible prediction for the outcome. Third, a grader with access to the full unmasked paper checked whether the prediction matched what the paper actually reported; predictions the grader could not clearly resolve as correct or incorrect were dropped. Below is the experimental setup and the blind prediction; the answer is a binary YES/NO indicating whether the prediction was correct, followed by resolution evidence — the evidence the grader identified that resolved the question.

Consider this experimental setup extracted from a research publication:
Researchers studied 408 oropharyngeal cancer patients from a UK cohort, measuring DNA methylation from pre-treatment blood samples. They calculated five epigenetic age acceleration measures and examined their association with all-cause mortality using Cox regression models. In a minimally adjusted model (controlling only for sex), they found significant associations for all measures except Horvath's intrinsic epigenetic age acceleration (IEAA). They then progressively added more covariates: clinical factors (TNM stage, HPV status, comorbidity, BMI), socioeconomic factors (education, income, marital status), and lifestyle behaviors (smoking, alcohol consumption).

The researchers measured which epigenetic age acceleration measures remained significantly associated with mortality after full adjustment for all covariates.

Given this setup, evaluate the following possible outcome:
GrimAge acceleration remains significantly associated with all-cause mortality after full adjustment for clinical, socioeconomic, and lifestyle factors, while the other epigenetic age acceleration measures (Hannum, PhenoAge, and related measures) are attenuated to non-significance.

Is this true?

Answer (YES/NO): NO